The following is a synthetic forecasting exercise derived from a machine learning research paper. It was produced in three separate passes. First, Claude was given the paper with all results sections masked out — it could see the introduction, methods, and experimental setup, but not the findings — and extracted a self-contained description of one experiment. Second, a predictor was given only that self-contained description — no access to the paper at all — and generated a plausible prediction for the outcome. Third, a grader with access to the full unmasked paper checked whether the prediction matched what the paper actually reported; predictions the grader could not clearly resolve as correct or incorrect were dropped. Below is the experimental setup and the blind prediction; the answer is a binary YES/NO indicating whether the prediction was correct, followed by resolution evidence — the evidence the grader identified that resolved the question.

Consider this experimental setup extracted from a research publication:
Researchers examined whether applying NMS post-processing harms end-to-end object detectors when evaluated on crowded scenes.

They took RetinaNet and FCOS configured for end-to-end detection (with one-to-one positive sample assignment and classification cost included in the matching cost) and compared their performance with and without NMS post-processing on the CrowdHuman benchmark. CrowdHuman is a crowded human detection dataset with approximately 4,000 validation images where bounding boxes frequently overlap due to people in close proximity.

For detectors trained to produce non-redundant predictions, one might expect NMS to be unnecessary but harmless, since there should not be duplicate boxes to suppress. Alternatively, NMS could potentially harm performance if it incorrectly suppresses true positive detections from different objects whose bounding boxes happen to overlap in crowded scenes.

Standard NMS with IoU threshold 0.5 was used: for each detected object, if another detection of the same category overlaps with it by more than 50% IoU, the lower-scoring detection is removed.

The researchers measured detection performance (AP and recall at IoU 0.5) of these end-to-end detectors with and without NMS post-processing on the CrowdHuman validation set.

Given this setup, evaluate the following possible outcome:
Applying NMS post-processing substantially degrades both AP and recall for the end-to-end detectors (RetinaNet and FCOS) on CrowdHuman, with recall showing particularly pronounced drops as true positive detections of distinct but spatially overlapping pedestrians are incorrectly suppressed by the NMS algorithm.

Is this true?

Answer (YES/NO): YES